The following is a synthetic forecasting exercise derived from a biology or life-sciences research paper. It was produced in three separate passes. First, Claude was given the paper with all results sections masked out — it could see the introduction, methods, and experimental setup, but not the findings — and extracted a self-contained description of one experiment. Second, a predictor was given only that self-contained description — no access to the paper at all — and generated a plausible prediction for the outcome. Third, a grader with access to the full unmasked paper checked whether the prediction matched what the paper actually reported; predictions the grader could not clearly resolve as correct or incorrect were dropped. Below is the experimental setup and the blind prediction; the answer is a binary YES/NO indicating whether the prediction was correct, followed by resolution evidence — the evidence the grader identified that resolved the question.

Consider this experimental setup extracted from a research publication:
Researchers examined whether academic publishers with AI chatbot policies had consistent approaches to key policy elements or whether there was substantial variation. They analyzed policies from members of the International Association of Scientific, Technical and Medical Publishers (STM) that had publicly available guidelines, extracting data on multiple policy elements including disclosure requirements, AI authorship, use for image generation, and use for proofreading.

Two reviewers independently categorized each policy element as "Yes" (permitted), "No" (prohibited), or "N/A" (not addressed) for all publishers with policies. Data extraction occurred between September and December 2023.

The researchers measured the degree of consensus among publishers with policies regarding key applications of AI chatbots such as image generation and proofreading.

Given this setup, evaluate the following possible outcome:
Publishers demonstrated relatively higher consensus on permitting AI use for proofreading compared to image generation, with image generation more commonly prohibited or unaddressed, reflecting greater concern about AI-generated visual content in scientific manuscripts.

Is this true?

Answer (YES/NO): NO